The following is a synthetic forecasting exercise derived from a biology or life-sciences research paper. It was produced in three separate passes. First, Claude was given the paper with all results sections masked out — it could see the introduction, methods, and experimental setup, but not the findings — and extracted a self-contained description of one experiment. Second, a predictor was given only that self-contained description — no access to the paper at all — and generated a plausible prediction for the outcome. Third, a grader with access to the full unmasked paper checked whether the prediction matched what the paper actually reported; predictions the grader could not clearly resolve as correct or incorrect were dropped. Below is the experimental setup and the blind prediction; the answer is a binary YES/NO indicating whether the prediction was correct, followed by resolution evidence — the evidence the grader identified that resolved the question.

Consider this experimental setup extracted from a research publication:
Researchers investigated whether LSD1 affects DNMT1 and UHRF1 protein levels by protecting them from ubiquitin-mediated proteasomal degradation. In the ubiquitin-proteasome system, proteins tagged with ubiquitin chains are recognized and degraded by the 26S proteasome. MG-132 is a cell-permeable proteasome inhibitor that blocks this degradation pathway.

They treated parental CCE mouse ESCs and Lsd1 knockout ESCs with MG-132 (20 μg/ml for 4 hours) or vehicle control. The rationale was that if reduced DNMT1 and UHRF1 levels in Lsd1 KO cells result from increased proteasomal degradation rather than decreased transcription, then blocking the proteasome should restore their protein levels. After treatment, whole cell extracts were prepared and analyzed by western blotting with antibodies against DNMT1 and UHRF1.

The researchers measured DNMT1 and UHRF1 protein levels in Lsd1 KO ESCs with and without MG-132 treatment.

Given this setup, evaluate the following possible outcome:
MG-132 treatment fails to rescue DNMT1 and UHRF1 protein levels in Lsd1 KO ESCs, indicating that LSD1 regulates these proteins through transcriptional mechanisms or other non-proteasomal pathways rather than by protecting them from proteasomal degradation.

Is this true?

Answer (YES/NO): NO